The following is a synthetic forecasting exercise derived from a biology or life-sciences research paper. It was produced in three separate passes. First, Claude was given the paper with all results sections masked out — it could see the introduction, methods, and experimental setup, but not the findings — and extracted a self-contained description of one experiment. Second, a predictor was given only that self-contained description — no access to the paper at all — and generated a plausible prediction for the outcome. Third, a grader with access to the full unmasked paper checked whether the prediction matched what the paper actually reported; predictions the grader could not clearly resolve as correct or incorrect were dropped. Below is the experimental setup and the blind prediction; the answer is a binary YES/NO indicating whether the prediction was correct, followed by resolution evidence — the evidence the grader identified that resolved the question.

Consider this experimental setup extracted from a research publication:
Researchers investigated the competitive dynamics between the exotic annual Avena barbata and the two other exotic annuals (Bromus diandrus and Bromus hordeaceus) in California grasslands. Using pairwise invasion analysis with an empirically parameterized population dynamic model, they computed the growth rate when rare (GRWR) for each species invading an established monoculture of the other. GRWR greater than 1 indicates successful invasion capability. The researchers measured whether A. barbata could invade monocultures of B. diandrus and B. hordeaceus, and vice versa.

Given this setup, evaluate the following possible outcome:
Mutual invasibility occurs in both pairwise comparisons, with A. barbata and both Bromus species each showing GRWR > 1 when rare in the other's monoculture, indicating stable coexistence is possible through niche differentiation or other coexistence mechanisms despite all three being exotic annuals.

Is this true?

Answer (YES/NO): NO